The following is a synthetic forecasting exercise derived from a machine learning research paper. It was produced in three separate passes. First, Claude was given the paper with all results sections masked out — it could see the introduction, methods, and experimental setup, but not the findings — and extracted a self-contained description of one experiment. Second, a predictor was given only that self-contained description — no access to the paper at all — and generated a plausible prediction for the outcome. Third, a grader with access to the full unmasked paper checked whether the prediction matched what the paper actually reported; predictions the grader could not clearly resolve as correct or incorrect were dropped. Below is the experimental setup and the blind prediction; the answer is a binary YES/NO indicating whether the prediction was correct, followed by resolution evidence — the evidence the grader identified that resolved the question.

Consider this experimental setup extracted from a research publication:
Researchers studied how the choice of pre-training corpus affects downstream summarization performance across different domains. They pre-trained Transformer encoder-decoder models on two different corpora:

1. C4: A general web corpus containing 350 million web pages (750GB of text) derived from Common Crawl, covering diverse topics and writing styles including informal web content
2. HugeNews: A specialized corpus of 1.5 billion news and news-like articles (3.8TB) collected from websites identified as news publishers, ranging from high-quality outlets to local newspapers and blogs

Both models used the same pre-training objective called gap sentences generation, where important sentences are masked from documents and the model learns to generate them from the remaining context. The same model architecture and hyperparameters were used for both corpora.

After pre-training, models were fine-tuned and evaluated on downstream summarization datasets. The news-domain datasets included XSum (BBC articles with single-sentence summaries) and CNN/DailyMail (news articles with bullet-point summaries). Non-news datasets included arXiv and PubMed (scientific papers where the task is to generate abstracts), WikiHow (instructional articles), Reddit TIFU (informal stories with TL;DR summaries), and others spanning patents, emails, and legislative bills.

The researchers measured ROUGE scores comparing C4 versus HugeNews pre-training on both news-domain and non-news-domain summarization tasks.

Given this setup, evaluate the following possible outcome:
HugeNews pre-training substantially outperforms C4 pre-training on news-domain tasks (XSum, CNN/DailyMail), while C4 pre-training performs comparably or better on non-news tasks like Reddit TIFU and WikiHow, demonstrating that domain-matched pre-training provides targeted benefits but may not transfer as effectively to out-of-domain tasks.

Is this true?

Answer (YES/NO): YES